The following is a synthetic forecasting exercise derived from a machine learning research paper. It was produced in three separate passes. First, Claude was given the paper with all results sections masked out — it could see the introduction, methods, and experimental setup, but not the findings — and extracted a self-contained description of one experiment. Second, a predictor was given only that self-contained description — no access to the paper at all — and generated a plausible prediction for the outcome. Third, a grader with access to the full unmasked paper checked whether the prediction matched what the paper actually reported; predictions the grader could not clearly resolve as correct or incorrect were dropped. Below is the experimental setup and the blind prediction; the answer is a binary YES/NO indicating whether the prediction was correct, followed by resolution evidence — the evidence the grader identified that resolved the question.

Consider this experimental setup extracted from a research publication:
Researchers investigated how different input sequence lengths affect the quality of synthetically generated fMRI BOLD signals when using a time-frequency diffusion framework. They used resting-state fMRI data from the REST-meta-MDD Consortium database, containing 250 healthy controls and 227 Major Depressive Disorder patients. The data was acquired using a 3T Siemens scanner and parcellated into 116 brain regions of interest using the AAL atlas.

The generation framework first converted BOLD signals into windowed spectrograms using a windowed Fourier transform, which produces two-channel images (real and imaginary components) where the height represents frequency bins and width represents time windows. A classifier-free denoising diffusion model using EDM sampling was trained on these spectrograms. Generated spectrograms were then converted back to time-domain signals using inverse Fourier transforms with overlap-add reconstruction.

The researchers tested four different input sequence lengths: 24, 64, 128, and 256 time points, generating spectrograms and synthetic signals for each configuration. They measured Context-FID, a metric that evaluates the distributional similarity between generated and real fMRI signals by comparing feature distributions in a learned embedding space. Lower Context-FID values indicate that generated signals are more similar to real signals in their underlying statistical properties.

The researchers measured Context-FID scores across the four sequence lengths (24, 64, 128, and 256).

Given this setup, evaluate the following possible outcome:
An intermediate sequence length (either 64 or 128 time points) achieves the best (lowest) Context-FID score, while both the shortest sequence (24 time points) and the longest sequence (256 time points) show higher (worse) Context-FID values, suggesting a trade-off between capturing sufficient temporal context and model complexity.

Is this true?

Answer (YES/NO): NO